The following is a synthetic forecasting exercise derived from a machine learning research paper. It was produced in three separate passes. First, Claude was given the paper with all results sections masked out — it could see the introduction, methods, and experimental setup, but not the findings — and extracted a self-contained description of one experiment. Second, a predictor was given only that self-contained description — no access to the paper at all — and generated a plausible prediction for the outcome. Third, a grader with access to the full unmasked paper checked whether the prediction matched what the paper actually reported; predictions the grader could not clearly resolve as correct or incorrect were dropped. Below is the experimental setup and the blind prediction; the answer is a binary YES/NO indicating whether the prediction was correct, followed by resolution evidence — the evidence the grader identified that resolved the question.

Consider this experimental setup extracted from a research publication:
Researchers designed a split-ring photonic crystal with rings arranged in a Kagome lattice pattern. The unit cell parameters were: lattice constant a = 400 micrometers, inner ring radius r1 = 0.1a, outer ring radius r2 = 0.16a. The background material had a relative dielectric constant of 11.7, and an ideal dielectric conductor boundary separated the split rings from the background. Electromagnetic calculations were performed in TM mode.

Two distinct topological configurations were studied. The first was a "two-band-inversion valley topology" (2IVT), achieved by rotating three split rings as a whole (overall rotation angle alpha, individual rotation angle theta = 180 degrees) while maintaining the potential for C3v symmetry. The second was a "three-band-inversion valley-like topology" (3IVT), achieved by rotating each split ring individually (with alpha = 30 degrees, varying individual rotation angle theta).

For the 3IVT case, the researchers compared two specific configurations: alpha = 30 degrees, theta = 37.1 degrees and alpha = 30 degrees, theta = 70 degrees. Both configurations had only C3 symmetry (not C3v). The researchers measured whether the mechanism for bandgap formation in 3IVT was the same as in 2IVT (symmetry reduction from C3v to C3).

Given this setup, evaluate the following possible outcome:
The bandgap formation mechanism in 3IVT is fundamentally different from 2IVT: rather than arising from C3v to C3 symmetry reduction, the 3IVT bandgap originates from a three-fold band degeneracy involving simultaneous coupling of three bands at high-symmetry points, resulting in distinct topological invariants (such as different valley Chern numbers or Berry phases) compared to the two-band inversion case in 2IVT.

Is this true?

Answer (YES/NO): NO